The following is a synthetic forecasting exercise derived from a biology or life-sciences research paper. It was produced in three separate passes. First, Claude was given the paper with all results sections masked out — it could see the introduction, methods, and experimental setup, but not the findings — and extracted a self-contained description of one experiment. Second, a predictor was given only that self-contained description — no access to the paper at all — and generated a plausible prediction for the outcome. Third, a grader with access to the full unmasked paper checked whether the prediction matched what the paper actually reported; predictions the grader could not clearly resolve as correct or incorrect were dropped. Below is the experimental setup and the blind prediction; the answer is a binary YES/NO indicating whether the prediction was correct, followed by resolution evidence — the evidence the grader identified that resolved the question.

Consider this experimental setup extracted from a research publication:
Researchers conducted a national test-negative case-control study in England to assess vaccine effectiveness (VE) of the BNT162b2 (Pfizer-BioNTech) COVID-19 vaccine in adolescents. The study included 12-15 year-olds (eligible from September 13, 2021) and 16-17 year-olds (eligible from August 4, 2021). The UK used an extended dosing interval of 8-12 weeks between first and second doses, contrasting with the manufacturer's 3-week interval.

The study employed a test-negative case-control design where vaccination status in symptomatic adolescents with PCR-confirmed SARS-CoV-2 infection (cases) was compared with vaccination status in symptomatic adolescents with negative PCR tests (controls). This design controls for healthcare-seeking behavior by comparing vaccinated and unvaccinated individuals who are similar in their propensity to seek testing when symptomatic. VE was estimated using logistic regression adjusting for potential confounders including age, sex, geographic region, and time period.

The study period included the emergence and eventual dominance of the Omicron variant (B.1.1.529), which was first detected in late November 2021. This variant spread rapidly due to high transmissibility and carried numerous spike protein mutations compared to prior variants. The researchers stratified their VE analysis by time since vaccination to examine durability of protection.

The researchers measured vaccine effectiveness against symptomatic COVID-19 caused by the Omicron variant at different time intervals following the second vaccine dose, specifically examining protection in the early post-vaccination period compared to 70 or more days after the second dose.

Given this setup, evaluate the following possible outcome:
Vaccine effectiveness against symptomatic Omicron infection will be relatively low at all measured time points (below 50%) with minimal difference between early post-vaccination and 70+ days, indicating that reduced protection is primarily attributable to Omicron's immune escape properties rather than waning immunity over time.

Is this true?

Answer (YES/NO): NO